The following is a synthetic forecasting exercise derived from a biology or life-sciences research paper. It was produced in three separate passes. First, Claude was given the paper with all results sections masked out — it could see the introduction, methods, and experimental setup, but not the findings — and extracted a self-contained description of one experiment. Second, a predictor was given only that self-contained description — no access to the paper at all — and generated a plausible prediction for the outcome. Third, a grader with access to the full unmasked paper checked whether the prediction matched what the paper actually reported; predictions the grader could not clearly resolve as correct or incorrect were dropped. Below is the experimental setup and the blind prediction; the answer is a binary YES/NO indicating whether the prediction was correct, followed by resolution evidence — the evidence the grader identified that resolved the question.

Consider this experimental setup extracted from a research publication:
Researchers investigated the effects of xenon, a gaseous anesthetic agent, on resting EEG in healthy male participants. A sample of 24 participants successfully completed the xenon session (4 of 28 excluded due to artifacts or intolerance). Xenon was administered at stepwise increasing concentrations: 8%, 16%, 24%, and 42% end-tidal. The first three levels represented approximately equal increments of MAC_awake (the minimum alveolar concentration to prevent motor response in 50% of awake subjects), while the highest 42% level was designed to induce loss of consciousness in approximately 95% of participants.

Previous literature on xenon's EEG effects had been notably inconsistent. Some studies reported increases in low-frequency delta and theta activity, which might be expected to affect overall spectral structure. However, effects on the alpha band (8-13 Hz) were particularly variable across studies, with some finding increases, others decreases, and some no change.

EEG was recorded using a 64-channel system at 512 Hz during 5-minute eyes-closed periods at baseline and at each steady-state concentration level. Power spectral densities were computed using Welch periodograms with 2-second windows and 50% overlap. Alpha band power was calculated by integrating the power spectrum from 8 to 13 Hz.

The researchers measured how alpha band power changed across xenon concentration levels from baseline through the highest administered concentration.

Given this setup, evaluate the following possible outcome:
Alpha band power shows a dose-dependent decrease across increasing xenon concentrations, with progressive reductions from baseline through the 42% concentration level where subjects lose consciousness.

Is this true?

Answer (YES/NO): YES